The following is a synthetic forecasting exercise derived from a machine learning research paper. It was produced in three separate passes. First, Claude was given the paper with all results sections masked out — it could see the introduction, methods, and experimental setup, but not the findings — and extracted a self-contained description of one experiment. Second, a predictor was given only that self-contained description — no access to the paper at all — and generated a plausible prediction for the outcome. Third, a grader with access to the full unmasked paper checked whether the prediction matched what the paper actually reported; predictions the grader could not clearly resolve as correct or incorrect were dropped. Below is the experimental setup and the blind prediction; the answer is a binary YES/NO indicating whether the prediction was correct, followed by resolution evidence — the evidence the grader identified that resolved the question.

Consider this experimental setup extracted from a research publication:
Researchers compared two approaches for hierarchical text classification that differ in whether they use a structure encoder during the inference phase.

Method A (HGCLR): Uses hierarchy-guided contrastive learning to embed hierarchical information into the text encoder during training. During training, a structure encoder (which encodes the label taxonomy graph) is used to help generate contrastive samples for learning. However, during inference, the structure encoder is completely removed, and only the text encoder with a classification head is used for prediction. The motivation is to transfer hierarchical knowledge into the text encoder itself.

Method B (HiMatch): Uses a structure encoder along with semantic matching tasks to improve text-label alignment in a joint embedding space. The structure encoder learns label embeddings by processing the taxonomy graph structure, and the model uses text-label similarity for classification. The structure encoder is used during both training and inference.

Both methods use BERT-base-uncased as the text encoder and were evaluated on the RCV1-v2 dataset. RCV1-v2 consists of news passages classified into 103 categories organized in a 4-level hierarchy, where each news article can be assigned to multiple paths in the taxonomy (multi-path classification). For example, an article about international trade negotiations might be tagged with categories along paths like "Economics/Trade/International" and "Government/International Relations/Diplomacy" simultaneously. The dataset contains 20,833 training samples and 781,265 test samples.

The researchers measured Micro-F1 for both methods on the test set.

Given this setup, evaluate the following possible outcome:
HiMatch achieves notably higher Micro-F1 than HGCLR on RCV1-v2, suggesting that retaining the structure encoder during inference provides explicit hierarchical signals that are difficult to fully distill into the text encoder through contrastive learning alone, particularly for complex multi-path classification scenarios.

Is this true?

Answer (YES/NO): NO